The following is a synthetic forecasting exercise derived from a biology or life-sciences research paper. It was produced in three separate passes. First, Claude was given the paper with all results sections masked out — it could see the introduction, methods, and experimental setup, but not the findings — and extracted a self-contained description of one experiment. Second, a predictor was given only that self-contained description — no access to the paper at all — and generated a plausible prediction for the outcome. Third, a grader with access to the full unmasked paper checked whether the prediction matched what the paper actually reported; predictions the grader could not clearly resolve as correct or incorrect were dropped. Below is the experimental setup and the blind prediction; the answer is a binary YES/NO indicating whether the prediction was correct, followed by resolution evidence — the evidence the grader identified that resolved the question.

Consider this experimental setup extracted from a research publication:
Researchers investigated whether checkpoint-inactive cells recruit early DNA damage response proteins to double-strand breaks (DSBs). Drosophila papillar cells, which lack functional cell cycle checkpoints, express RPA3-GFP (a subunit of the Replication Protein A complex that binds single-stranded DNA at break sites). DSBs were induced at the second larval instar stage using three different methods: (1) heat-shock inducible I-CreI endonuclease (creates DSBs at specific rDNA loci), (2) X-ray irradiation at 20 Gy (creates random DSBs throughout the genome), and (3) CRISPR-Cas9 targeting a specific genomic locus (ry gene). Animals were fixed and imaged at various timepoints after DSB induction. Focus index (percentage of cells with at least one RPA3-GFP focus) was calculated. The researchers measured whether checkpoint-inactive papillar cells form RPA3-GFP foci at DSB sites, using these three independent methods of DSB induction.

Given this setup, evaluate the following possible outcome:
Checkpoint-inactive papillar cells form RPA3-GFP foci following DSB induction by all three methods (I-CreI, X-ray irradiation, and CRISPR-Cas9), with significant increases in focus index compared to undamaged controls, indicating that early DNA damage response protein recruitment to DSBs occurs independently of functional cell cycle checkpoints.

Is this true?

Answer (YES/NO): YES